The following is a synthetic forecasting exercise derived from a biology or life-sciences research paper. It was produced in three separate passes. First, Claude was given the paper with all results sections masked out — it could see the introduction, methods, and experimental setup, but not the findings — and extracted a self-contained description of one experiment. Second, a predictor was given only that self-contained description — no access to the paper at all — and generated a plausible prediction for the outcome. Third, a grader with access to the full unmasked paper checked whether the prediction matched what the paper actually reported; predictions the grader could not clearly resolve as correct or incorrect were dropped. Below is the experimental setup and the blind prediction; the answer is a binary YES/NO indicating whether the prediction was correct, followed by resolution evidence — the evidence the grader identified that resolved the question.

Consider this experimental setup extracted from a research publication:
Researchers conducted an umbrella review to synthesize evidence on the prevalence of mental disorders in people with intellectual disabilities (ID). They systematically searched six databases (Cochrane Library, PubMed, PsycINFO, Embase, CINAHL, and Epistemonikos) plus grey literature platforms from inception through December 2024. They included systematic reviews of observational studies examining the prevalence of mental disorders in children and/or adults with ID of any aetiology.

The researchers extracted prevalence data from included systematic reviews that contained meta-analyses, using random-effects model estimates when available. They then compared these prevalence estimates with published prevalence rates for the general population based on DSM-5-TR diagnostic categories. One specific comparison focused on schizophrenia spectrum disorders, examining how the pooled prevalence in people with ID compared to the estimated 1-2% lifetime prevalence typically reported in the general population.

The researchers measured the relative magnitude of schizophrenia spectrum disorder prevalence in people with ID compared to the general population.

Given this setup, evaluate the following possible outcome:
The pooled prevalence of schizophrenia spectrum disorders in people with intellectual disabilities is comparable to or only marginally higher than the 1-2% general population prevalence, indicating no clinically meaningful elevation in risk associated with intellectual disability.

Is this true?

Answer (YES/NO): NO